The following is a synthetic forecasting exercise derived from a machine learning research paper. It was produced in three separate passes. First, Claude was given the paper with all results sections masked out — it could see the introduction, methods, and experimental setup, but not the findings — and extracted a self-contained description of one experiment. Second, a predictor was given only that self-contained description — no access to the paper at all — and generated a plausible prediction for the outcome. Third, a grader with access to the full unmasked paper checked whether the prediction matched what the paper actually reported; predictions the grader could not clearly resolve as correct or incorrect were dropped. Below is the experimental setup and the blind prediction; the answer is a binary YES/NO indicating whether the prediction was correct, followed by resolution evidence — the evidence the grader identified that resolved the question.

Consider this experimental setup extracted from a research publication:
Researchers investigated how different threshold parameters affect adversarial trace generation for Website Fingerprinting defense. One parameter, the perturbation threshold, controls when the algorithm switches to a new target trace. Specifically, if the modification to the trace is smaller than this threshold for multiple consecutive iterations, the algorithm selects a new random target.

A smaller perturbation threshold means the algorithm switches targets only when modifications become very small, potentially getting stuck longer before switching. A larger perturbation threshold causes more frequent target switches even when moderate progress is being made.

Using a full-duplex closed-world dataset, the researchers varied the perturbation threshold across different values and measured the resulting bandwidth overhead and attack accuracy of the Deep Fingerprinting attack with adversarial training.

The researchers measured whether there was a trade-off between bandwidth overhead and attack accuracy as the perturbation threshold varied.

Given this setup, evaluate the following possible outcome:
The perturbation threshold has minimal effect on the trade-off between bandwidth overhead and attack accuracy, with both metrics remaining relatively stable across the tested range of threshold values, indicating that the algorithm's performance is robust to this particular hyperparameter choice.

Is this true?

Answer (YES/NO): NO